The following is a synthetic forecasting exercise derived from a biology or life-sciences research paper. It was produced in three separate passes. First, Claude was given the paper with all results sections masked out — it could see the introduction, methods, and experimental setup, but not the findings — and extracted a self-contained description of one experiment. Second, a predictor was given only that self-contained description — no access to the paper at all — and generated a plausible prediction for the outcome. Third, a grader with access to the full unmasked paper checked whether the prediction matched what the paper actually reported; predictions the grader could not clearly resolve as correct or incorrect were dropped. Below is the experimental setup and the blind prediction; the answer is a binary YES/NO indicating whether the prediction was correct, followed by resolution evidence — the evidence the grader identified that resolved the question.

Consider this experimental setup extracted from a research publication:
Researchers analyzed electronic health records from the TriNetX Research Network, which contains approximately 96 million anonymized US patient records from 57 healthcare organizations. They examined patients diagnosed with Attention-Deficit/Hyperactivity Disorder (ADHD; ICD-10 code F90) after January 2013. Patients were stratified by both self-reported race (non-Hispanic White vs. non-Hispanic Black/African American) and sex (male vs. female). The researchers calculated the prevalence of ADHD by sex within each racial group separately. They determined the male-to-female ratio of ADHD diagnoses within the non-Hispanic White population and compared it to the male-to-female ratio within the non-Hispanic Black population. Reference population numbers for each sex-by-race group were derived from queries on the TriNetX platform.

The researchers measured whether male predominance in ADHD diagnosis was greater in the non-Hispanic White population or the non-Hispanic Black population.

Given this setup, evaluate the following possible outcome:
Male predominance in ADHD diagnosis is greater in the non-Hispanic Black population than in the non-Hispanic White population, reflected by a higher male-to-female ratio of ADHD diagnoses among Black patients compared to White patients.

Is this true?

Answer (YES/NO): YES